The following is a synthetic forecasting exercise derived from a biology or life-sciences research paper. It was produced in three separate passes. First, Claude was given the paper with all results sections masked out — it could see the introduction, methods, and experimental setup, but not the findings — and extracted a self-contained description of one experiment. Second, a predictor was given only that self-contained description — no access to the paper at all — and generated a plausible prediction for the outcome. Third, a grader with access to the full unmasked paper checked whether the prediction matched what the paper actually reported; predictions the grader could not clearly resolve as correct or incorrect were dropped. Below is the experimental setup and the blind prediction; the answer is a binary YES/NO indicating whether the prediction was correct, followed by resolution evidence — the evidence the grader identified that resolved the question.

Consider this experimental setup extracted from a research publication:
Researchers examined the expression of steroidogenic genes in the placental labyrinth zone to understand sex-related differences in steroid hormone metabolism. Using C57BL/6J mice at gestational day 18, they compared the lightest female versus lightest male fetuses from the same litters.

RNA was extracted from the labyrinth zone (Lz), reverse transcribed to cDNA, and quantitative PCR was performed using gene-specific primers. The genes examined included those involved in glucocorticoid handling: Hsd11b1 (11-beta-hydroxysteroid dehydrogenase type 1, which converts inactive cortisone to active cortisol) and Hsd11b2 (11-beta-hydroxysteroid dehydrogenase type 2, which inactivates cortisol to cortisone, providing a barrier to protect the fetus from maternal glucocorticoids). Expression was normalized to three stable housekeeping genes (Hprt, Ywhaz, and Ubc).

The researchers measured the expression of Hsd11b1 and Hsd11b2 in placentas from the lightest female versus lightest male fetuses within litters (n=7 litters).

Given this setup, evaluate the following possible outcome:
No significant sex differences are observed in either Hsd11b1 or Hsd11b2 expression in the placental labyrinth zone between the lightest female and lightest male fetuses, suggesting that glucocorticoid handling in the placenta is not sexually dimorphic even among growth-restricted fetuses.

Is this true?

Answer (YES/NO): YES